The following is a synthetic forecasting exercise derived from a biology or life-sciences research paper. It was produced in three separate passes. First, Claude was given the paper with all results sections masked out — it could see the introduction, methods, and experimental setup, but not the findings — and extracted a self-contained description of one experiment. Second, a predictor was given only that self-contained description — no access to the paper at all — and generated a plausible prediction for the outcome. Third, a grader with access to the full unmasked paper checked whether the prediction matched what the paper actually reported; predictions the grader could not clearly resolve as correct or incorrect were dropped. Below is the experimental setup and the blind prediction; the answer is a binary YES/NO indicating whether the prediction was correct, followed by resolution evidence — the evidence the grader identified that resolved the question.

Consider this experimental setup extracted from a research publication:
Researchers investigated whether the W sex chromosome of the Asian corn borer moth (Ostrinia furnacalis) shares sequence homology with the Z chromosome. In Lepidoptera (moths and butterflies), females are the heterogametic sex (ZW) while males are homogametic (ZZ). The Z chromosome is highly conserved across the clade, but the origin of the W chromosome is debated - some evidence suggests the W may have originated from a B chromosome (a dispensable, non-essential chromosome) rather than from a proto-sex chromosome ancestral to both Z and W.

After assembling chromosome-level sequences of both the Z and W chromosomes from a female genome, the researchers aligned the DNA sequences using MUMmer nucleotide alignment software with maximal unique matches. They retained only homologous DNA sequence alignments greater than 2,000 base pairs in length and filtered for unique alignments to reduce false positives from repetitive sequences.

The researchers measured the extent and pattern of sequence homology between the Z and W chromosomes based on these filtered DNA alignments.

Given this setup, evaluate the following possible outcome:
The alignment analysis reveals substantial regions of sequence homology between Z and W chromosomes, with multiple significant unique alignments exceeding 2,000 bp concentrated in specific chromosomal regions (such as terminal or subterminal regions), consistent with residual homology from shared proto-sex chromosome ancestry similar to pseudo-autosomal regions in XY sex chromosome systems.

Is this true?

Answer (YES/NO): NO